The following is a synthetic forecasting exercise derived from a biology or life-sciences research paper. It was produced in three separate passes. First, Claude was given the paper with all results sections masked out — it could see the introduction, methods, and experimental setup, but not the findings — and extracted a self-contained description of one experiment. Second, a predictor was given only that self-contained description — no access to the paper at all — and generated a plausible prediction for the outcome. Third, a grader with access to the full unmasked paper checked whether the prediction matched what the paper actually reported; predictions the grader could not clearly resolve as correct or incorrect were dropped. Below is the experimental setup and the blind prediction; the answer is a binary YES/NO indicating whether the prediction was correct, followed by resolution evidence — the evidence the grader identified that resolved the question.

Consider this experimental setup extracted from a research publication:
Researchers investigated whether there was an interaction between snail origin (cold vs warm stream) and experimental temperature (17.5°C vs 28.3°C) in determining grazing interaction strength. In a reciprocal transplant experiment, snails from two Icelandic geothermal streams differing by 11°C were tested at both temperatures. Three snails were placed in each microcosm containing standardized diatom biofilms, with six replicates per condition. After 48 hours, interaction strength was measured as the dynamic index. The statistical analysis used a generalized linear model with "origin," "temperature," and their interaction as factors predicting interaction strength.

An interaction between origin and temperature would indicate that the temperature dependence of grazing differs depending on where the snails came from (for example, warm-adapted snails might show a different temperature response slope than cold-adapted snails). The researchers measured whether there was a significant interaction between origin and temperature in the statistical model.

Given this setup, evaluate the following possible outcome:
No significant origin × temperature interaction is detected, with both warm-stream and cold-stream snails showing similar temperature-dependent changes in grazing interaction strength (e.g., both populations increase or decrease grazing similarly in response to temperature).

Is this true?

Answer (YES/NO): YES